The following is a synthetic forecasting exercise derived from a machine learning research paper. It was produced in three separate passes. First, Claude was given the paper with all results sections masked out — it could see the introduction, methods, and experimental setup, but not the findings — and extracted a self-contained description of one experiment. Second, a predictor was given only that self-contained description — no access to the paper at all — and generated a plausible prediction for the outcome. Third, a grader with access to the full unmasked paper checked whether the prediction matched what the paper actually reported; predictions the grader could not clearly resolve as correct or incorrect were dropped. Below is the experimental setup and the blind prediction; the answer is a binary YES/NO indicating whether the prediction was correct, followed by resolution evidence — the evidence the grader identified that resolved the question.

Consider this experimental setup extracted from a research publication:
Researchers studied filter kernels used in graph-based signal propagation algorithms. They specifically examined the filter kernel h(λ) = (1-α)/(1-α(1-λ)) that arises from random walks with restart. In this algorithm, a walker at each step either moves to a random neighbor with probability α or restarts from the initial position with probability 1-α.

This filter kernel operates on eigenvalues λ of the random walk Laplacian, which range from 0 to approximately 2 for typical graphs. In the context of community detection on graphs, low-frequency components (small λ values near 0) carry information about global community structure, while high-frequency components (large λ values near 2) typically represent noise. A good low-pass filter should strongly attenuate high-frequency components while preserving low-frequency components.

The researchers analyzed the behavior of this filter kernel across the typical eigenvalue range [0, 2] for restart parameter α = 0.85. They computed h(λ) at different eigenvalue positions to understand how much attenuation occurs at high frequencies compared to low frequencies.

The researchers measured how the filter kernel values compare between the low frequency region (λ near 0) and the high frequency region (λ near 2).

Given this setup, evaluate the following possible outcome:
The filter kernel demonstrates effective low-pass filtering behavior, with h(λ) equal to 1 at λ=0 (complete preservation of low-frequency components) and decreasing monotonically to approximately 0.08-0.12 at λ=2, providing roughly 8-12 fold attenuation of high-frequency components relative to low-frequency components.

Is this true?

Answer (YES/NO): NO